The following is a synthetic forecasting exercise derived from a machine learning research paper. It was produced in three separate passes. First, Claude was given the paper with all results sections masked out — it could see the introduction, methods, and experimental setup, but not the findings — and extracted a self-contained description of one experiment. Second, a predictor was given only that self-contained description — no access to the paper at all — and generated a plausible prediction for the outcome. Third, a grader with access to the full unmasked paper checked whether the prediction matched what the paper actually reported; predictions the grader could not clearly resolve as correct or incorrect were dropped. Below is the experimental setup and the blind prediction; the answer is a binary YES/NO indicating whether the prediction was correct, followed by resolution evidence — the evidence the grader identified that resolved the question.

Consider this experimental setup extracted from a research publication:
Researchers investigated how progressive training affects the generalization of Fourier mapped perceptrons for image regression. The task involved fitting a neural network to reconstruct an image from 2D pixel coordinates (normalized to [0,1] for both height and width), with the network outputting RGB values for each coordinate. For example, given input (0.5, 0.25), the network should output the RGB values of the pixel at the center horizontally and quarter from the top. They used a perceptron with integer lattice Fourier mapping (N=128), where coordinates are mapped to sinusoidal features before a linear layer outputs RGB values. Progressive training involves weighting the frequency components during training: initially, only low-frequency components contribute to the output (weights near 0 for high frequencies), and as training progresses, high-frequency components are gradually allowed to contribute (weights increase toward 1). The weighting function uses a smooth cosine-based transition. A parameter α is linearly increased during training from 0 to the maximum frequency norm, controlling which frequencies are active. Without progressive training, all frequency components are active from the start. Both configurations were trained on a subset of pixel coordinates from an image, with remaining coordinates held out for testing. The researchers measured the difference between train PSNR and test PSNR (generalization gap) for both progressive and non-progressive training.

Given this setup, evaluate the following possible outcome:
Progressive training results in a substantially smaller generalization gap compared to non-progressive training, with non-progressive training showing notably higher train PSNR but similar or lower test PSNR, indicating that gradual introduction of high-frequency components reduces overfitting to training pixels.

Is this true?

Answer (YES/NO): YES